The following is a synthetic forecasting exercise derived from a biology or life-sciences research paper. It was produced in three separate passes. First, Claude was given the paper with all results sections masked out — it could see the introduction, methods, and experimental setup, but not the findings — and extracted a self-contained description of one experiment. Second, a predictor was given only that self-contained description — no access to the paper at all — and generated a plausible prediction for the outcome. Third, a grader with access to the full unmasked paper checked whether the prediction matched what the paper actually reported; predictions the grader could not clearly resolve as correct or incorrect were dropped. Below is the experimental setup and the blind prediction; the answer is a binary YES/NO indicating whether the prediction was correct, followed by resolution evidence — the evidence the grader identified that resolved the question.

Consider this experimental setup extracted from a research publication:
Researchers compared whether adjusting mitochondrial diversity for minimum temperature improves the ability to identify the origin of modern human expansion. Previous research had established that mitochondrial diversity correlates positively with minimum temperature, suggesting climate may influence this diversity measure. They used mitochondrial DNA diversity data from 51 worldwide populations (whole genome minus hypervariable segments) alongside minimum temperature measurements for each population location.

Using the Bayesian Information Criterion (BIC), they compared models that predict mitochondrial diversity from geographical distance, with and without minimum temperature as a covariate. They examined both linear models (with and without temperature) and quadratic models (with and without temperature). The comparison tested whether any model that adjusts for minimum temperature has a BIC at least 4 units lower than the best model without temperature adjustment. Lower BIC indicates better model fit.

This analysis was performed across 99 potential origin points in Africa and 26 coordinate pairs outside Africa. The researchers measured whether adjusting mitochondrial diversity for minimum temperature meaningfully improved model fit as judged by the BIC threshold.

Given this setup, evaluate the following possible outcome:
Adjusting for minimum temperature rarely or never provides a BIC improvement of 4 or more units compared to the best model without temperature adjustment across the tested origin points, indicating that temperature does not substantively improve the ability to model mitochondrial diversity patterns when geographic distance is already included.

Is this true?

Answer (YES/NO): YES